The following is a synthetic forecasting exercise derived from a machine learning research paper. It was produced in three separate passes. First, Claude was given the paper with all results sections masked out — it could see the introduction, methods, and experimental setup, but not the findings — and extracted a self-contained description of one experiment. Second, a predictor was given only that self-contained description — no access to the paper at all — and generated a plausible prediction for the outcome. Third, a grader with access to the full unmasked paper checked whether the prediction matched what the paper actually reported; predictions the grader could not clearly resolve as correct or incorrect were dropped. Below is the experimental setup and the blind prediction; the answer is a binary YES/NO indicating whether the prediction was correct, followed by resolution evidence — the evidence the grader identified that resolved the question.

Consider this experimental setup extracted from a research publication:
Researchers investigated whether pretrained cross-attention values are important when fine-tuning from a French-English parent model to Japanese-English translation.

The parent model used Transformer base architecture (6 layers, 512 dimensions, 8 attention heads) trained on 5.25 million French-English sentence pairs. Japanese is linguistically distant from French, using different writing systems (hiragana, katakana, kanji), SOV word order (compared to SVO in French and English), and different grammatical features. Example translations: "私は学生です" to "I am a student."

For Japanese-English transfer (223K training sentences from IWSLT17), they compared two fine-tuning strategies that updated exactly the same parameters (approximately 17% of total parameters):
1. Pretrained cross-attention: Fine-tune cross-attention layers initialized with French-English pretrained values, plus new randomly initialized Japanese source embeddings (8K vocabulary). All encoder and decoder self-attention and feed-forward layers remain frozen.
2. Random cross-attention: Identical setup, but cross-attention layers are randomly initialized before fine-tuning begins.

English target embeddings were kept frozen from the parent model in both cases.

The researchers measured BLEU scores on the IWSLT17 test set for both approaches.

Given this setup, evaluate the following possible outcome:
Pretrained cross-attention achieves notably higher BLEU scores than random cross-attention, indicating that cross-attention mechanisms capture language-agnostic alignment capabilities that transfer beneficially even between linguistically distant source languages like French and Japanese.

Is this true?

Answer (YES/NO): YES